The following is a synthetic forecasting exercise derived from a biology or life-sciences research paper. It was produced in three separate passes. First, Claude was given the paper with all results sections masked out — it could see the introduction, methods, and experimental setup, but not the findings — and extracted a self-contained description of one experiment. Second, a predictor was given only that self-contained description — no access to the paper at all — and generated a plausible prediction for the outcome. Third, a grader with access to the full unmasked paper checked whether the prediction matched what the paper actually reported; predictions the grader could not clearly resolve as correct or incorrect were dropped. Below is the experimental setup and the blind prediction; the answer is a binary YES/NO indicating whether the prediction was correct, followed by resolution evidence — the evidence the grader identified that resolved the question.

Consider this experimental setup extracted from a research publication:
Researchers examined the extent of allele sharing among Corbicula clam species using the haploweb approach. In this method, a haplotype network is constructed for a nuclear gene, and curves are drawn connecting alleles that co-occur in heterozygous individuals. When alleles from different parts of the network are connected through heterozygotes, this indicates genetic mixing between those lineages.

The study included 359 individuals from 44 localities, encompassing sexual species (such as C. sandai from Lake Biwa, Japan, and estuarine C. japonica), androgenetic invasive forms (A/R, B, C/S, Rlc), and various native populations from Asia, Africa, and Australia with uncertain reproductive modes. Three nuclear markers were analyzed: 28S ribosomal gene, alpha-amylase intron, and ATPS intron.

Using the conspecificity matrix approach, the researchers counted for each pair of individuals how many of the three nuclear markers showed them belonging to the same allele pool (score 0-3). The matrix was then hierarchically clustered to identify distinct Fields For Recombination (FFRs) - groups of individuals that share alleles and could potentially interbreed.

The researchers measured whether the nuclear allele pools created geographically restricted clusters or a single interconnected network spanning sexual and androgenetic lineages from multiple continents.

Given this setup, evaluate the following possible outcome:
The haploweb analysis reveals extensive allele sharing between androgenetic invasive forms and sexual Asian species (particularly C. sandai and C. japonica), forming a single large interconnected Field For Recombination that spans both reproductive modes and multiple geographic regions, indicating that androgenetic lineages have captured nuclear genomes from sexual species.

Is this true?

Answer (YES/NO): NO